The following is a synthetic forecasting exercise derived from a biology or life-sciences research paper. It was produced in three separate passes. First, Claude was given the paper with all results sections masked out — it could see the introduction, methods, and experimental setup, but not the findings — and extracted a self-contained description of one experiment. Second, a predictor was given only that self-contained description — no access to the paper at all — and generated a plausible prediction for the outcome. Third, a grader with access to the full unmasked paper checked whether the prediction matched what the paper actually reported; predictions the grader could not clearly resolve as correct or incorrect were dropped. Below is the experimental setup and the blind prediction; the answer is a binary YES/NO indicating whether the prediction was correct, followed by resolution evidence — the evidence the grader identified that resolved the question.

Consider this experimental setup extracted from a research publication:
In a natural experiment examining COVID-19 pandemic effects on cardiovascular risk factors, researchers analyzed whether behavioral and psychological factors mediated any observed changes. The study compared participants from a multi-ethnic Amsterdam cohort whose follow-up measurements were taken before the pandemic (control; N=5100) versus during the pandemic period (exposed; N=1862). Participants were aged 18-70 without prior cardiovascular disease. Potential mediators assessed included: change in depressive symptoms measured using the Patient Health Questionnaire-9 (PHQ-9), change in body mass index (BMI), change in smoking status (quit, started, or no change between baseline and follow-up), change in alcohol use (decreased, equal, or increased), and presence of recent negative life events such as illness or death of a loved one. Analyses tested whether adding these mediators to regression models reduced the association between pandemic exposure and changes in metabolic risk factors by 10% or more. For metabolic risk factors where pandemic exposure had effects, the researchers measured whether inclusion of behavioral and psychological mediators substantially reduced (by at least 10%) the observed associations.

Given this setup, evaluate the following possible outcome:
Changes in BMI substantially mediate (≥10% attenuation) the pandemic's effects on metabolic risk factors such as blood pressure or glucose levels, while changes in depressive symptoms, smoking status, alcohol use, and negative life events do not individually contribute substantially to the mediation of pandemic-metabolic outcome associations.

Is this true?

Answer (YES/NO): NO